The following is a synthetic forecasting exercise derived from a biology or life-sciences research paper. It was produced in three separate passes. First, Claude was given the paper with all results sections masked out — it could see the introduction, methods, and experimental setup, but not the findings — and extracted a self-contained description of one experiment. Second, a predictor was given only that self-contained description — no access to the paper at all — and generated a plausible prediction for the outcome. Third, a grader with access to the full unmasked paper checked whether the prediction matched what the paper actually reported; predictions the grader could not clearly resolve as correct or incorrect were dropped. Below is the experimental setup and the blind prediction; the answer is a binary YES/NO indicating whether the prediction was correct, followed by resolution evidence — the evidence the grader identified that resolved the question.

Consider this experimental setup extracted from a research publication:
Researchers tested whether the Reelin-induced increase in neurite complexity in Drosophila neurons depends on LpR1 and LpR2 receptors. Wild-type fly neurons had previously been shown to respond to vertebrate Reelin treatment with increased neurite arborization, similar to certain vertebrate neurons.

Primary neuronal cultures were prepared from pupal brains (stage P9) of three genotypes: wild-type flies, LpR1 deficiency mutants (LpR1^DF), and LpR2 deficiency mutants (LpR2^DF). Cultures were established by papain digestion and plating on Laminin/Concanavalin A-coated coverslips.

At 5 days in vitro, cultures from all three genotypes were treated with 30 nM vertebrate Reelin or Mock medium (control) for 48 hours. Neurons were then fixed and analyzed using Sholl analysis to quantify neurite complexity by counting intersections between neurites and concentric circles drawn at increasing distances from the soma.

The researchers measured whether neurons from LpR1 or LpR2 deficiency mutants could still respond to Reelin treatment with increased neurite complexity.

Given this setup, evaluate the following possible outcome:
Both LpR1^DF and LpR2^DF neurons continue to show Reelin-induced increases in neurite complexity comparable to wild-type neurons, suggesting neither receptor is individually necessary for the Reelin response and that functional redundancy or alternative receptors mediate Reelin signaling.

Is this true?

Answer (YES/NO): NO